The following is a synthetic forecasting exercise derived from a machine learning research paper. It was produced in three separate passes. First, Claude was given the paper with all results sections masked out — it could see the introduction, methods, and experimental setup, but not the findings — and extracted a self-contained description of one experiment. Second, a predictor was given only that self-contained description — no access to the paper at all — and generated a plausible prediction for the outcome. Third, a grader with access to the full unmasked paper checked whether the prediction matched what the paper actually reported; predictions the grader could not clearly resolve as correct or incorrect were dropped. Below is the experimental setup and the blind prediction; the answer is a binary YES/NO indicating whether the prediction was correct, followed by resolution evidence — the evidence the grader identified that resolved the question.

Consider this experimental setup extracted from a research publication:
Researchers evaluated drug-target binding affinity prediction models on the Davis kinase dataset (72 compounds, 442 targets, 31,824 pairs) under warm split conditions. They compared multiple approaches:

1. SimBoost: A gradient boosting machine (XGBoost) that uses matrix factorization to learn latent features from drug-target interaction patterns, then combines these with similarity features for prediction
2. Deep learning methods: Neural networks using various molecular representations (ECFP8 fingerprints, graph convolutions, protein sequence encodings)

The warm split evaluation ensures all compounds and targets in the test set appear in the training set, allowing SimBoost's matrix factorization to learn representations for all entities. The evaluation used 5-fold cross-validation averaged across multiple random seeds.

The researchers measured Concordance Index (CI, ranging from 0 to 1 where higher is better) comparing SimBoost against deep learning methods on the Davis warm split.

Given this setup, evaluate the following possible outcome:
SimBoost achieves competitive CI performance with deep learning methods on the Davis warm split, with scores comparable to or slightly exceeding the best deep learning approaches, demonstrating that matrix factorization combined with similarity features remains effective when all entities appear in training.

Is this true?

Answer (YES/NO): YES